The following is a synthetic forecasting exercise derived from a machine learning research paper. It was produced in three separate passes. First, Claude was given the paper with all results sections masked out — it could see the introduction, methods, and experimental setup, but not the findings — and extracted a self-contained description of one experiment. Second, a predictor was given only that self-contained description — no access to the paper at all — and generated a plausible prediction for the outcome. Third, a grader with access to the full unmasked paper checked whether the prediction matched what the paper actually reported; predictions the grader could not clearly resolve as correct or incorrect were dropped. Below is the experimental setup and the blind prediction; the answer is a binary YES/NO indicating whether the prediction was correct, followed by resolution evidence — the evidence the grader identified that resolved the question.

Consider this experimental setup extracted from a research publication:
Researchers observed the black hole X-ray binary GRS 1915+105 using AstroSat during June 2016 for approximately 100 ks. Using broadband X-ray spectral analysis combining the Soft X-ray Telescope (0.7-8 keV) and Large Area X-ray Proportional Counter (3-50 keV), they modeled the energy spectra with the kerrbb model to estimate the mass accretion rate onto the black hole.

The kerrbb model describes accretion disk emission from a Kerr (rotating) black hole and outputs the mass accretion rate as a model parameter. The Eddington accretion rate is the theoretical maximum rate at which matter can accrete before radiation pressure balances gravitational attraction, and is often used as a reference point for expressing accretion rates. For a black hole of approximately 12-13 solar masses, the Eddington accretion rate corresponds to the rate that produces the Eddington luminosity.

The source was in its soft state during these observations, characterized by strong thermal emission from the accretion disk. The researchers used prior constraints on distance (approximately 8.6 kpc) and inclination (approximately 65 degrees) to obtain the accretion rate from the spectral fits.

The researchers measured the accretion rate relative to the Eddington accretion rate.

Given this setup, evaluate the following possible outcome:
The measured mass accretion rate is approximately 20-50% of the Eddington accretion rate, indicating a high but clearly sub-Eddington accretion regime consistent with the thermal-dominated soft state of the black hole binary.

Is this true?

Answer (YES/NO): NO